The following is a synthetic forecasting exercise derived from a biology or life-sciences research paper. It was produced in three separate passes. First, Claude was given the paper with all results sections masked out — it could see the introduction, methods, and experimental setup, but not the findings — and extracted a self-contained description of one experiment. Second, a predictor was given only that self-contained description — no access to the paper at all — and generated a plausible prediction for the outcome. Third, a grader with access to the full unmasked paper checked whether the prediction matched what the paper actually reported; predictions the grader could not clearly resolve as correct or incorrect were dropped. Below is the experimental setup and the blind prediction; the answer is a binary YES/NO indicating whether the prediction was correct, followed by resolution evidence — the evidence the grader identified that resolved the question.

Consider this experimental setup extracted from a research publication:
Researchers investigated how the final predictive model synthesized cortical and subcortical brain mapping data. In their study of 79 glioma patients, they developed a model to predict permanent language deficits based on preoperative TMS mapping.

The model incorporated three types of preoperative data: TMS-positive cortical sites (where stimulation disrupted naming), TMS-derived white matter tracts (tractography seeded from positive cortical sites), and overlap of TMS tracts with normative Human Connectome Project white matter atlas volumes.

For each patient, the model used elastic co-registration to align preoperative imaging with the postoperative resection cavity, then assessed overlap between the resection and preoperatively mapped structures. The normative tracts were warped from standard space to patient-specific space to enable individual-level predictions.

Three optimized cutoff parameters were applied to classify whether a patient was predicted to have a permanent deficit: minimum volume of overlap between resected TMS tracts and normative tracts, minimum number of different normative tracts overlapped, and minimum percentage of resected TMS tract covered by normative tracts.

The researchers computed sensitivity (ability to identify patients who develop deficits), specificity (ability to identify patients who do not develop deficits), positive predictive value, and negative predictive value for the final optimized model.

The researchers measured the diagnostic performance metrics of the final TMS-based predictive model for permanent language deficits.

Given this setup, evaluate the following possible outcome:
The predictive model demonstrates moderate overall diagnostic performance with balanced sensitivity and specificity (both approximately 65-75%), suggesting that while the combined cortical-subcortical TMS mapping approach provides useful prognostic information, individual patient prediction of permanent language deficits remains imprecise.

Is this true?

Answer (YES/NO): NO